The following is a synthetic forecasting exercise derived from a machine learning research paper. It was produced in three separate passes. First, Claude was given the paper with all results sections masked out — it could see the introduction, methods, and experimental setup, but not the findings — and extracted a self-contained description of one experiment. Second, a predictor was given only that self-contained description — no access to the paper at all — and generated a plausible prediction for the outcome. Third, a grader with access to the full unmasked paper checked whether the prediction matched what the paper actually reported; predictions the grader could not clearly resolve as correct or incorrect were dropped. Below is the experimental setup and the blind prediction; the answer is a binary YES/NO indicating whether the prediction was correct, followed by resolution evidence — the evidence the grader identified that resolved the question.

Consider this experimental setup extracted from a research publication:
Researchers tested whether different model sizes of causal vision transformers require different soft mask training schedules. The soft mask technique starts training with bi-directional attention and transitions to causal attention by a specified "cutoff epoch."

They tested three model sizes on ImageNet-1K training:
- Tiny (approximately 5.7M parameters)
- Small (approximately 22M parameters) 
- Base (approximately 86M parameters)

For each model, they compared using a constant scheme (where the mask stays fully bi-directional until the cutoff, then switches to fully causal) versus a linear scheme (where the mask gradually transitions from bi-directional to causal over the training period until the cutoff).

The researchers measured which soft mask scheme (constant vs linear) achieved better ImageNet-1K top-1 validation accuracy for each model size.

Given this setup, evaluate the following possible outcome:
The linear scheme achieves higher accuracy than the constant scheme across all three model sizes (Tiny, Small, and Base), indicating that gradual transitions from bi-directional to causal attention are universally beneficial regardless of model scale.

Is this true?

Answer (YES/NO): NO